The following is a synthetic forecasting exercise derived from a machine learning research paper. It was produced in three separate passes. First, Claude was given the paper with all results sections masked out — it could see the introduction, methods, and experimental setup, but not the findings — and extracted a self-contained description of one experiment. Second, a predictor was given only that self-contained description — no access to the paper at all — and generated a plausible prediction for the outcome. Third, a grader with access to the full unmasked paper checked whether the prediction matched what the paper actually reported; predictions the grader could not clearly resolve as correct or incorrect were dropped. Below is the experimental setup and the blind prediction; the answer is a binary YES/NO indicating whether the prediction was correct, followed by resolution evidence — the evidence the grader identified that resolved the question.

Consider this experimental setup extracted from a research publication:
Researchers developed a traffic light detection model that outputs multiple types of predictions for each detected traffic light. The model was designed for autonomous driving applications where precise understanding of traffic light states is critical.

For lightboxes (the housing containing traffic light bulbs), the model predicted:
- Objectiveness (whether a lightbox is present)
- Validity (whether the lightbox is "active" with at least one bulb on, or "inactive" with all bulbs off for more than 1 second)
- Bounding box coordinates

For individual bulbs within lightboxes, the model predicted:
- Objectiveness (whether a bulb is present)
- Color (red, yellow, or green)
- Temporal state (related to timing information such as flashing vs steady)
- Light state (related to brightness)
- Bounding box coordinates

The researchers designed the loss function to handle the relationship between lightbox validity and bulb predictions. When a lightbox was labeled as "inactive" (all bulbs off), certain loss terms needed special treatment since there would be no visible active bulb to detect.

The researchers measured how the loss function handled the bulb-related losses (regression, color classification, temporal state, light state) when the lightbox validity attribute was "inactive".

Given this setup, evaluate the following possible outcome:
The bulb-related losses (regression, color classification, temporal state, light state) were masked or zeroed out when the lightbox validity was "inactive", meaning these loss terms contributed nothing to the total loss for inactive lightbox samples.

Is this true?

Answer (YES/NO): YES